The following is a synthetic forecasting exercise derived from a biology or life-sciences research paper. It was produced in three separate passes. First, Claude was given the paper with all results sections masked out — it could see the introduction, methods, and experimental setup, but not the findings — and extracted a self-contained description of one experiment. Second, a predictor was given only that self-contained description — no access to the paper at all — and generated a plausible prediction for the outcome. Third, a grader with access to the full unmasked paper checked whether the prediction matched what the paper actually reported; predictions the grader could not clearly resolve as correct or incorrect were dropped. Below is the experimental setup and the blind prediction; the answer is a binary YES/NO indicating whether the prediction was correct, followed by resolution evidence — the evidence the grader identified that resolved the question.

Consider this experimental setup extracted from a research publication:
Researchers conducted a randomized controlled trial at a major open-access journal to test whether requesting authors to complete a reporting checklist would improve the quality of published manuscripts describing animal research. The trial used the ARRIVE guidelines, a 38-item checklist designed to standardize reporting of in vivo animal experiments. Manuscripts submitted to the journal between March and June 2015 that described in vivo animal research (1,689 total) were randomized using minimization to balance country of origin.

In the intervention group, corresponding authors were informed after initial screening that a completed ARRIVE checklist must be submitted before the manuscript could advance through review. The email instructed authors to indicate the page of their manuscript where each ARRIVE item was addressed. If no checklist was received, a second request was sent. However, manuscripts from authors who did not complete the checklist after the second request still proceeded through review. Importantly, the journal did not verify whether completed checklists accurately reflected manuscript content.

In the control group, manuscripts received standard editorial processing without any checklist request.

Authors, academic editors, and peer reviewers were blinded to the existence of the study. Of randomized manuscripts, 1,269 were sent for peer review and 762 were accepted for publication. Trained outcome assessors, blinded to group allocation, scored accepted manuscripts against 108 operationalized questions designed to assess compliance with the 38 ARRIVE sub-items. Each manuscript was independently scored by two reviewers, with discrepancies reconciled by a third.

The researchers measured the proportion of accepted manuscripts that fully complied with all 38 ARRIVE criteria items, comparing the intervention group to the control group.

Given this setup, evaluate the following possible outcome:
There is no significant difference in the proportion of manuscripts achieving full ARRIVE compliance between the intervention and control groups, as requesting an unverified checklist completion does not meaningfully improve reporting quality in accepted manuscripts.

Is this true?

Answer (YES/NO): YES